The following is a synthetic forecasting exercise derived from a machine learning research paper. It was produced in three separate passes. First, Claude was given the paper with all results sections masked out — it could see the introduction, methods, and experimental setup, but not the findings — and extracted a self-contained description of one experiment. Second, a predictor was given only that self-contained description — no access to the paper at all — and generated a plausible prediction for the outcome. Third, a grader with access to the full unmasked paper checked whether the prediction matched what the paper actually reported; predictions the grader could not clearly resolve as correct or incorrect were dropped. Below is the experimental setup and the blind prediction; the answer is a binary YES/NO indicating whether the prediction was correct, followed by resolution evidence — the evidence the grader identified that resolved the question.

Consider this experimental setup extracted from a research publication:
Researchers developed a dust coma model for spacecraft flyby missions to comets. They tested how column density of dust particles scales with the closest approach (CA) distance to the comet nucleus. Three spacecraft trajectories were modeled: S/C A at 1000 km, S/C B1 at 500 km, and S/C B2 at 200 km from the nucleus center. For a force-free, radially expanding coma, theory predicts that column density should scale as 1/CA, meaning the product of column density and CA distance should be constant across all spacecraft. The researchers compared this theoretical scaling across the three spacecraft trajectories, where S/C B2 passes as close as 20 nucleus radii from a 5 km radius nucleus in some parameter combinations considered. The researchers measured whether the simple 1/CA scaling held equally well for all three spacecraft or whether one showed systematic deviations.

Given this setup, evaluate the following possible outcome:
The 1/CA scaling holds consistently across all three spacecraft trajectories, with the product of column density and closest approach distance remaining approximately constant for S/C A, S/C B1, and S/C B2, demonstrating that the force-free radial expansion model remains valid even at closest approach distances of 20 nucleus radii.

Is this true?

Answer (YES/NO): NO